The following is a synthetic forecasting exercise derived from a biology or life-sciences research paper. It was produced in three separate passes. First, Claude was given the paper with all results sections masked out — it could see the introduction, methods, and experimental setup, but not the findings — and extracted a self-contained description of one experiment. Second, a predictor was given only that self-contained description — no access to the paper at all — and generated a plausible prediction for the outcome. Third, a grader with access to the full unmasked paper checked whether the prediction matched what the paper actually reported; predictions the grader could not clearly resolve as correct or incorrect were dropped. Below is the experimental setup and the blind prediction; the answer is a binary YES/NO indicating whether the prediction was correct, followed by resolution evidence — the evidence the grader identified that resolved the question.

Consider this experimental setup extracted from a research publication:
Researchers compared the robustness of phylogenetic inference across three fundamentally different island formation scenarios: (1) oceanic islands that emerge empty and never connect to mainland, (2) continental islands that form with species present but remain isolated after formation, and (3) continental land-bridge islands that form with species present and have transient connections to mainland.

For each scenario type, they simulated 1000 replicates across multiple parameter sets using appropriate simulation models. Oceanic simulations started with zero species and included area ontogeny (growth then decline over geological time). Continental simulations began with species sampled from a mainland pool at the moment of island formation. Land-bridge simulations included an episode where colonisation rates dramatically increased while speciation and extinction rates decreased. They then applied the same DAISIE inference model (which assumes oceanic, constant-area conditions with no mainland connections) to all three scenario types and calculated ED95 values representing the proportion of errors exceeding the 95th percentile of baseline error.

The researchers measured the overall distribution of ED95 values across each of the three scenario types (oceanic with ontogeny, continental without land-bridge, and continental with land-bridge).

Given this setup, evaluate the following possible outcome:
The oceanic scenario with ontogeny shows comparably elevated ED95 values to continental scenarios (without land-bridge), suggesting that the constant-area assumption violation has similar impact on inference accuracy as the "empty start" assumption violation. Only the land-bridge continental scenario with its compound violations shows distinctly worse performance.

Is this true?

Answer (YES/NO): NO